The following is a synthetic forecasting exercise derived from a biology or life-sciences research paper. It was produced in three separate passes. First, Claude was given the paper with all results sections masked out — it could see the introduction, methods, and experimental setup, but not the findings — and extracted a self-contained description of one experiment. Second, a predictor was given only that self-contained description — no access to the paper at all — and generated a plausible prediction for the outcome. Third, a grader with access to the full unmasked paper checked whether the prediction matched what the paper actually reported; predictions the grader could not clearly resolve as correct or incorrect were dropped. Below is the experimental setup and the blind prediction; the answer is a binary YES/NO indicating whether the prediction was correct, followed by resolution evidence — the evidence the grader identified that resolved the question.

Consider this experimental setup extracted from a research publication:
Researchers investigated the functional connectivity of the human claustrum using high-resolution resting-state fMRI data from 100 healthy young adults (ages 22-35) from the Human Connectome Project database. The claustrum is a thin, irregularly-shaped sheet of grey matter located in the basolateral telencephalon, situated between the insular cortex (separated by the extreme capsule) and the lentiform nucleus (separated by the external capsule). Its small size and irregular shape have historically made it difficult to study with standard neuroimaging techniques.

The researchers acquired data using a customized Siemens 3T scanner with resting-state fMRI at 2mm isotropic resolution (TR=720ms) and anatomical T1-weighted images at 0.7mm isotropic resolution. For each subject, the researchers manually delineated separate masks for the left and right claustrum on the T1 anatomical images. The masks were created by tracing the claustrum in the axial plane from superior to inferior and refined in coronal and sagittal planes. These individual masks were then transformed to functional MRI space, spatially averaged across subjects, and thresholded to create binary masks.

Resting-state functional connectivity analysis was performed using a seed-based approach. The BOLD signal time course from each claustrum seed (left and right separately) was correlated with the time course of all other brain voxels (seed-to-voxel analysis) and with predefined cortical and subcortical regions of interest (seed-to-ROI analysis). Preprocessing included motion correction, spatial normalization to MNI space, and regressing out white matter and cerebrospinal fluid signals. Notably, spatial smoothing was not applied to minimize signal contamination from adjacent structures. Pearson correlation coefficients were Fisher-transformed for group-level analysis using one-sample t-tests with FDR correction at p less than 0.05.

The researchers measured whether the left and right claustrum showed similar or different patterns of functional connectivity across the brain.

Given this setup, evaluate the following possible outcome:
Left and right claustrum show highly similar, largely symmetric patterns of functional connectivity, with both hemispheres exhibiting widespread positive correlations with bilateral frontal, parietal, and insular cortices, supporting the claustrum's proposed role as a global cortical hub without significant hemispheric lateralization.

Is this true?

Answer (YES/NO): NO